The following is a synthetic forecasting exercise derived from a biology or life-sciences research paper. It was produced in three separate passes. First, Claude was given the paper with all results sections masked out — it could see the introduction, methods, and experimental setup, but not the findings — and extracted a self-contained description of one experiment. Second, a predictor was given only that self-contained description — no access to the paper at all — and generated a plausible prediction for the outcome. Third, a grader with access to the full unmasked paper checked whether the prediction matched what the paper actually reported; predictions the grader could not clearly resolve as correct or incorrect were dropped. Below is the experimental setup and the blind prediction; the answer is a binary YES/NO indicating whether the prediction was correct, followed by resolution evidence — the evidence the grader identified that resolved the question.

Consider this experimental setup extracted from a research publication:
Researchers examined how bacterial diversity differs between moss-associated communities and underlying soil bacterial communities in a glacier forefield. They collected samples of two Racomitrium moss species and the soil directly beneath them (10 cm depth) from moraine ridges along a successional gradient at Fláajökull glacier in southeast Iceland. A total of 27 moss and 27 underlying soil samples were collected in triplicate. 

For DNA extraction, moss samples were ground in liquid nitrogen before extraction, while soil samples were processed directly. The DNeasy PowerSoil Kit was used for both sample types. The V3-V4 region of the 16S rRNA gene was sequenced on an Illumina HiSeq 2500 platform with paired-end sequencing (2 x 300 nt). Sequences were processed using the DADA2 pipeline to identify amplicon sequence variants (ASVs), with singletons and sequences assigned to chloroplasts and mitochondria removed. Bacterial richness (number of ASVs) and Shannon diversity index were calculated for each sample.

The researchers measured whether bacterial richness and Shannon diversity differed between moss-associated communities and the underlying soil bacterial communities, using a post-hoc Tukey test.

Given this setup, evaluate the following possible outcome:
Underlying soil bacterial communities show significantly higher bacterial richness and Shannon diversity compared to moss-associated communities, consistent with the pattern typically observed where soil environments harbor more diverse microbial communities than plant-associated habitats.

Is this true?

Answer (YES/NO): YES